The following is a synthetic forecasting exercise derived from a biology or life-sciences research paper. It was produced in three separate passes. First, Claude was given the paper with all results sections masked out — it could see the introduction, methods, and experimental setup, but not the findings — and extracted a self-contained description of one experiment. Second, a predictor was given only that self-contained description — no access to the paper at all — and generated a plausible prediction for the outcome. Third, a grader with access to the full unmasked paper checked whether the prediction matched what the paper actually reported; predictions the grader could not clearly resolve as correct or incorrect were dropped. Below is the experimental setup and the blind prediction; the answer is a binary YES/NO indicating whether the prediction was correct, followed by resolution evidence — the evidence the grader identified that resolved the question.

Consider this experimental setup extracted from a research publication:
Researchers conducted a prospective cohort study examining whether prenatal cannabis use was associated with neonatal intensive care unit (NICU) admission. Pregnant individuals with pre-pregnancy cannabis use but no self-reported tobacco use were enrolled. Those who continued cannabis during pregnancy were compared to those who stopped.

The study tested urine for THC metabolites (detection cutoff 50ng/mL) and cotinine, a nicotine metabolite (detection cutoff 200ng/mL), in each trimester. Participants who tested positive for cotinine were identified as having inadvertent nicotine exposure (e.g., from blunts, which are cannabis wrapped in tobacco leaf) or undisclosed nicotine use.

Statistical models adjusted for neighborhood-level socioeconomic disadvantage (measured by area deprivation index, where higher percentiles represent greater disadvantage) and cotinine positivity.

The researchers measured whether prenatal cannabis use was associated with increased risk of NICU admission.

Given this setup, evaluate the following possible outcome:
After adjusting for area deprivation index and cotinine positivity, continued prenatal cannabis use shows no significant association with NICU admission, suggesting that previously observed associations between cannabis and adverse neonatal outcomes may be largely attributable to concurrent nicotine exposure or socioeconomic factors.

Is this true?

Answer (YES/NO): YES